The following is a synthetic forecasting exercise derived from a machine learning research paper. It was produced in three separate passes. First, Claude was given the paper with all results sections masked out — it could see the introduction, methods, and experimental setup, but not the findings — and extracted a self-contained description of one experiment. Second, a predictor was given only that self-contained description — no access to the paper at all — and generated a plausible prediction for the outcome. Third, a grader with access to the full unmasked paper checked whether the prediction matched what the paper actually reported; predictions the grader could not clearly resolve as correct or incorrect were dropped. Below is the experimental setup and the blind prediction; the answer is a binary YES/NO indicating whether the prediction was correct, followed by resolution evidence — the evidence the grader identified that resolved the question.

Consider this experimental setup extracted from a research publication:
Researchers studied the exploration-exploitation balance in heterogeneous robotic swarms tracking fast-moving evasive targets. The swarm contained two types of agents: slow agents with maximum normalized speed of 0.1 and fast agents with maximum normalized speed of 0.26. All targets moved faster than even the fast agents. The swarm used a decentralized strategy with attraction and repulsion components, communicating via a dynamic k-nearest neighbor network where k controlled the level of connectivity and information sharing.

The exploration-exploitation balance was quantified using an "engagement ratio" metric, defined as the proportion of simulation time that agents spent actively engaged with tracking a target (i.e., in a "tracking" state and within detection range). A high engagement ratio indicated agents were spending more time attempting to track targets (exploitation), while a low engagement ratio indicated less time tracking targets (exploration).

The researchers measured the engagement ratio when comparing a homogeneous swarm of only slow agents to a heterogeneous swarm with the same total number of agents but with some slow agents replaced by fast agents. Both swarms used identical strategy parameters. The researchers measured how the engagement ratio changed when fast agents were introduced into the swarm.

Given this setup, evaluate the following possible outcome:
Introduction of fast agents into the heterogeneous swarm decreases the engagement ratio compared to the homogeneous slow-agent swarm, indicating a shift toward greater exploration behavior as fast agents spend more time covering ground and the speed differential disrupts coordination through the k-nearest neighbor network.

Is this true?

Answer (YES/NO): NO